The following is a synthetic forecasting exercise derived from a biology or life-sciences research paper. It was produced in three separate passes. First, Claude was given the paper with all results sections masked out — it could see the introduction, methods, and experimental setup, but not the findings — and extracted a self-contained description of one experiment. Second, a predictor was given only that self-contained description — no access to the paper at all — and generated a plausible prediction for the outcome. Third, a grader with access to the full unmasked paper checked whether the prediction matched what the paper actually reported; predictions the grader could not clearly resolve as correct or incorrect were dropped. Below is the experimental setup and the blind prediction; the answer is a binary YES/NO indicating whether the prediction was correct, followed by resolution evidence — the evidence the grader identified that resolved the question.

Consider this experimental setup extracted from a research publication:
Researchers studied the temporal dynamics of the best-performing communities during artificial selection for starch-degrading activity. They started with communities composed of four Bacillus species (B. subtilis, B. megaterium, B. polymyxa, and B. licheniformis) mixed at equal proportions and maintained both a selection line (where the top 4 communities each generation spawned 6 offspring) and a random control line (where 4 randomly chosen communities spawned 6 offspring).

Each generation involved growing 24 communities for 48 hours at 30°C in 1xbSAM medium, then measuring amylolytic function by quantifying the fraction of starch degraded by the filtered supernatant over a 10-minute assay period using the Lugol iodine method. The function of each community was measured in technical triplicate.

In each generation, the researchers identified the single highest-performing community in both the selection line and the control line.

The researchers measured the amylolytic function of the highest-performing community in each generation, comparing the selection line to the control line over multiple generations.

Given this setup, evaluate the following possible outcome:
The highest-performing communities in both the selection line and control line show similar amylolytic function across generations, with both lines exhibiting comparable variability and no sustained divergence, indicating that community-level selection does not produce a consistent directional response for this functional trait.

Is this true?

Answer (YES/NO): NO